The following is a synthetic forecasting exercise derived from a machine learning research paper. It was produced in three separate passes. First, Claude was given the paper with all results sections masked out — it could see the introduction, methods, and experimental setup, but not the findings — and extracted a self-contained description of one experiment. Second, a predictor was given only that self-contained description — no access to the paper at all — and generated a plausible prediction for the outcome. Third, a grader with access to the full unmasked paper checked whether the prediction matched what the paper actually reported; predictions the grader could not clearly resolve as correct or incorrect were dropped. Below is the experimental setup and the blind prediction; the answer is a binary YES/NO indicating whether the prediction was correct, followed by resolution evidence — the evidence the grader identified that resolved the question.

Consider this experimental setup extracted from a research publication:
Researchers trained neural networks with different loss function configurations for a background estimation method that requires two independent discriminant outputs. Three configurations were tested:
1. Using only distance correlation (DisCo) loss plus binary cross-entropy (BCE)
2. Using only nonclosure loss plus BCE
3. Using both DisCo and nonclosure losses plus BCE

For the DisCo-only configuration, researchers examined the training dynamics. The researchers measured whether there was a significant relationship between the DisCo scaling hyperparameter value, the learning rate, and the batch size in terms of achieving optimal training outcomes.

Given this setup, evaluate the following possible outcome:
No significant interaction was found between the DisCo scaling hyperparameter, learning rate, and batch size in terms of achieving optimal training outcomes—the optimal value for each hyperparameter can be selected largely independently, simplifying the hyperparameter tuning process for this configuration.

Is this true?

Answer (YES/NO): NO